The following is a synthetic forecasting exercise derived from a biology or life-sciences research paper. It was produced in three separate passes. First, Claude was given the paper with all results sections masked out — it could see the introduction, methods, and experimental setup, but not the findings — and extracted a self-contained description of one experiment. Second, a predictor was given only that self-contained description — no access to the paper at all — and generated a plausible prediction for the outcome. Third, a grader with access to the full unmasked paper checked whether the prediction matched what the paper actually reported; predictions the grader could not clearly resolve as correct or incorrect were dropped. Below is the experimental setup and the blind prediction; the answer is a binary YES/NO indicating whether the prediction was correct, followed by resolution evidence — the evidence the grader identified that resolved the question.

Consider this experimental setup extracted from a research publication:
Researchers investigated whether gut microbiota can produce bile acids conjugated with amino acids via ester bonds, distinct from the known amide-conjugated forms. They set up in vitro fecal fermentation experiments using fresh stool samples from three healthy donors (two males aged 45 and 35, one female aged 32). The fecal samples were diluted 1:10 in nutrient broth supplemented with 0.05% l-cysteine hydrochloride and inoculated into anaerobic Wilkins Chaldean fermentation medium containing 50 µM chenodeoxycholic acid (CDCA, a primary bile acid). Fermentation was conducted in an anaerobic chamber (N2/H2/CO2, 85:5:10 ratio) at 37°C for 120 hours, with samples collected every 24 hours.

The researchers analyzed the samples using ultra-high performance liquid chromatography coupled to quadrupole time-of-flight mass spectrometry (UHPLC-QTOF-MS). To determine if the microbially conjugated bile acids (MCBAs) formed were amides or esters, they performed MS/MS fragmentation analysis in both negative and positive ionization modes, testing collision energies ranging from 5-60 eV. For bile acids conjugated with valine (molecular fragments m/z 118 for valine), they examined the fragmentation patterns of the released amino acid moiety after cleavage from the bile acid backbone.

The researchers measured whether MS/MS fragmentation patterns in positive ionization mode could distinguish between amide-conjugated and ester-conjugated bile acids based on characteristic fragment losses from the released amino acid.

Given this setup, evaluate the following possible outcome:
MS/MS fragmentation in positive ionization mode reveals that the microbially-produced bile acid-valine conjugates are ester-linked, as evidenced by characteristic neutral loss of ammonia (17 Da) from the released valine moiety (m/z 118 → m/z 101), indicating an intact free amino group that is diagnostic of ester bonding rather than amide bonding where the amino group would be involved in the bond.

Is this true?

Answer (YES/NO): NO